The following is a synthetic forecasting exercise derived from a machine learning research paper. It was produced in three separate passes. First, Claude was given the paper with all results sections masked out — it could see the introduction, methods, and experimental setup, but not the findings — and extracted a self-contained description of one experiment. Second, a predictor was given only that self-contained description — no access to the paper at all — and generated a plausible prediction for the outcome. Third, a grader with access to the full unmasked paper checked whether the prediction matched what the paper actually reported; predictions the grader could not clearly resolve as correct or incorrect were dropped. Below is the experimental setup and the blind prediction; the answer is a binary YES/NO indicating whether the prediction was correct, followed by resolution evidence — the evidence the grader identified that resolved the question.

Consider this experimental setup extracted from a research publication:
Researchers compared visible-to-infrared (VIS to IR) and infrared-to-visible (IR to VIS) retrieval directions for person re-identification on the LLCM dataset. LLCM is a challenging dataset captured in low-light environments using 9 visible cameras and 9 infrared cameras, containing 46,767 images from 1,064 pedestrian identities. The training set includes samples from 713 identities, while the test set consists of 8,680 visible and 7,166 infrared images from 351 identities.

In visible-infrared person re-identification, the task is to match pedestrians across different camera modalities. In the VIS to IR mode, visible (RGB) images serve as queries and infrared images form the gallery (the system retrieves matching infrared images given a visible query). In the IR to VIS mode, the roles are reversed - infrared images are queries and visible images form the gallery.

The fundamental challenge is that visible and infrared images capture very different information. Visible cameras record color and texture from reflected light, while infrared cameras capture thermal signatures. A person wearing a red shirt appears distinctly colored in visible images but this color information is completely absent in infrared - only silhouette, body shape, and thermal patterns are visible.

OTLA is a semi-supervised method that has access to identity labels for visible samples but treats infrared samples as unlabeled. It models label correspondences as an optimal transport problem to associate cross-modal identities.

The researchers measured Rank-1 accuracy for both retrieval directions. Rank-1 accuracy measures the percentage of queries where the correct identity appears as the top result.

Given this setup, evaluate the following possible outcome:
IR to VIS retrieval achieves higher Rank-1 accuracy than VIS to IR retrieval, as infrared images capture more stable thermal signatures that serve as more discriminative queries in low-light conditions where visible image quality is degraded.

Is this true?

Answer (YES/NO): NO